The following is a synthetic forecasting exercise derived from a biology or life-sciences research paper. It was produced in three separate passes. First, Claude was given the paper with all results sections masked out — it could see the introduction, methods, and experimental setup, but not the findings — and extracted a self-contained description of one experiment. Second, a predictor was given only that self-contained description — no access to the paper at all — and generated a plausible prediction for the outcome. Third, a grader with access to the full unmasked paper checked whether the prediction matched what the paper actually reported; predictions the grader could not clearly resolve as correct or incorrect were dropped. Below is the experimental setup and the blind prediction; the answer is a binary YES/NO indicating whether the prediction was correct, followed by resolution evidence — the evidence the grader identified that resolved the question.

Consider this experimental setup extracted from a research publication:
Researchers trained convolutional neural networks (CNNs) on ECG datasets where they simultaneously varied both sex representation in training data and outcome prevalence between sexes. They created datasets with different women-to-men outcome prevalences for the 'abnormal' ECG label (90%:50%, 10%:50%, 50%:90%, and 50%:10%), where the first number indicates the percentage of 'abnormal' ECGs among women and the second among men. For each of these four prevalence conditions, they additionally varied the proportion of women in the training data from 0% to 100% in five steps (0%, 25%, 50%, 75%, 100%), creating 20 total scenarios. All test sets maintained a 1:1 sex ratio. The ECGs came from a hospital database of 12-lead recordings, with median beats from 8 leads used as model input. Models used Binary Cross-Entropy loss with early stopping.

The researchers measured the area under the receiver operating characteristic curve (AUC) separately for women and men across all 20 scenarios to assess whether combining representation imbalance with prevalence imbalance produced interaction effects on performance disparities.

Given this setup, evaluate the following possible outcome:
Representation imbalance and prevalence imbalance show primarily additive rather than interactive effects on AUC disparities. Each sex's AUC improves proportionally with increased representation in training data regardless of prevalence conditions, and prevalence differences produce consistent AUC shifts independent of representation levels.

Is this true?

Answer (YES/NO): NO